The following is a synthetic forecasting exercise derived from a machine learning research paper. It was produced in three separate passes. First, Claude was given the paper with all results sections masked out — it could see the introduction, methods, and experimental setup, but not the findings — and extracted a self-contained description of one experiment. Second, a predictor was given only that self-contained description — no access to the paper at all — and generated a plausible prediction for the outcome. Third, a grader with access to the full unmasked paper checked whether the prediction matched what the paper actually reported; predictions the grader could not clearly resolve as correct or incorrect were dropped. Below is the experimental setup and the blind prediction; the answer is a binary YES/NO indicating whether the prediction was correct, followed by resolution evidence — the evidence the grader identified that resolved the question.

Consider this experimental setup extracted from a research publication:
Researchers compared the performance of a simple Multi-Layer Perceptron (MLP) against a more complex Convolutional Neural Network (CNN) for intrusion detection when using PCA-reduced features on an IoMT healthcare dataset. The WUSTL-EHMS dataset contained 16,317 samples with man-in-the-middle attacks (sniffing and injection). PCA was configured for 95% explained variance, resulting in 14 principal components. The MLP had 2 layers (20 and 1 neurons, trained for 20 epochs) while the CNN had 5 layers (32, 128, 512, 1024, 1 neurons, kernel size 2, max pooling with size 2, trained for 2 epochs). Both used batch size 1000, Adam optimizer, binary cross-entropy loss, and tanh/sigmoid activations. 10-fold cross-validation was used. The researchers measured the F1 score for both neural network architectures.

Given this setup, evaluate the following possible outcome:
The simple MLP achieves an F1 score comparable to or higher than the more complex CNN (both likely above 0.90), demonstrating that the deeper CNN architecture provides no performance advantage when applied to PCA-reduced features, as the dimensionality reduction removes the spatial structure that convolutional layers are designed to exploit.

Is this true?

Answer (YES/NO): NO